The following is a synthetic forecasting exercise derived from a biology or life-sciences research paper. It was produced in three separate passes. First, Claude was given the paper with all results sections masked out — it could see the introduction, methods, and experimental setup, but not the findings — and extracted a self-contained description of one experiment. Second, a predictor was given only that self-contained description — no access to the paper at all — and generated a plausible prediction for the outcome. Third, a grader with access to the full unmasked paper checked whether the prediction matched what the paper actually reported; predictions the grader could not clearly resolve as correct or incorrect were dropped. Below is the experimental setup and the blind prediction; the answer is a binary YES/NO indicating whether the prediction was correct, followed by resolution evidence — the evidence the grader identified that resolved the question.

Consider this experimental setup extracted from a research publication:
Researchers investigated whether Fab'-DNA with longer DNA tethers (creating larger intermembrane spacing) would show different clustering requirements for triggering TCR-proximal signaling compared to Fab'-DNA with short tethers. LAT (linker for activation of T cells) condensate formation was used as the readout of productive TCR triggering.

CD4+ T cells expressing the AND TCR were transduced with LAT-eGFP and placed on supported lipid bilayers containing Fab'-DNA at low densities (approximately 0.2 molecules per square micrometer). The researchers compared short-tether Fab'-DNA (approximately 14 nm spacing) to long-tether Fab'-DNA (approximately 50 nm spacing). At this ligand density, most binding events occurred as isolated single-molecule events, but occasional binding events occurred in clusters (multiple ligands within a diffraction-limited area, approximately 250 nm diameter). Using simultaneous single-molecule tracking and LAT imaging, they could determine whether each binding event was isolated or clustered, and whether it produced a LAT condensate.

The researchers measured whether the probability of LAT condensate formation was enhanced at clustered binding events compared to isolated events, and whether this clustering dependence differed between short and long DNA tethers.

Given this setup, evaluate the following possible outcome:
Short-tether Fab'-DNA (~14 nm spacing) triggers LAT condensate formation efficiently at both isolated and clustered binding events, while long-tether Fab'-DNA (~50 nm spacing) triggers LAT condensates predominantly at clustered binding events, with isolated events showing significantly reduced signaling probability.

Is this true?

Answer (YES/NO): YES